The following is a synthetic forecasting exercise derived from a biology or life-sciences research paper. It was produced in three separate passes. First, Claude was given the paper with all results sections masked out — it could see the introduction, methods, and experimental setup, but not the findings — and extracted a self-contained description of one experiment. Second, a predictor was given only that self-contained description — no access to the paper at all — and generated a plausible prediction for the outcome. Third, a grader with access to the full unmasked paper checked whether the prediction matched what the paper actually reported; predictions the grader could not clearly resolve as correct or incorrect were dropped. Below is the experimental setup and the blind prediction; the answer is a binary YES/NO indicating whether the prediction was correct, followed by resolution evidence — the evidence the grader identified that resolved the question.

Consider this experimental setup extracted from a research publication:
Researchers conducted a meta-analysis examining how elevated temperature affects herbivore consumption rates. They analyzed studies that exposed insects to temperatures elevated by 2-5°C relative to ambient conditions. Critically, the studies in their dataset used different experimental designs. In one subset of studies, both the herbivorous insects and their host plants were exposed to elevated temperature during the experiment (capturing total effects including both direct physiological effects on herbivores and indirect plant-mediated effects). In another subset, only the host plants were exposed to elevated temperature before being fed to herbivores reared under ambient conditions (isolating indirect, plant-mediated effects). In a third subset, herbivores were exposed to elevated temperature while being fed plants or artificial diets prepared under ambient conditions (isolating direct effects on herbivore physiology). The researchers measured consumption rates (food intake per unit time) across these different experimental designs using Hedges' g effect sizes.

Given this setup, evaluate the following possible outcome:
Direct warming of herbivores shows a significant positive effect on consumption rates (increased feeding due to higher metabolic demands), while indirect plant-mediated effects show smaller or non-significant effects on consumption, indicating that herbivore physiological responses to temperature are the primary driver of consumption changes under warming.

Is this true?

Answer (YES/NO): NO